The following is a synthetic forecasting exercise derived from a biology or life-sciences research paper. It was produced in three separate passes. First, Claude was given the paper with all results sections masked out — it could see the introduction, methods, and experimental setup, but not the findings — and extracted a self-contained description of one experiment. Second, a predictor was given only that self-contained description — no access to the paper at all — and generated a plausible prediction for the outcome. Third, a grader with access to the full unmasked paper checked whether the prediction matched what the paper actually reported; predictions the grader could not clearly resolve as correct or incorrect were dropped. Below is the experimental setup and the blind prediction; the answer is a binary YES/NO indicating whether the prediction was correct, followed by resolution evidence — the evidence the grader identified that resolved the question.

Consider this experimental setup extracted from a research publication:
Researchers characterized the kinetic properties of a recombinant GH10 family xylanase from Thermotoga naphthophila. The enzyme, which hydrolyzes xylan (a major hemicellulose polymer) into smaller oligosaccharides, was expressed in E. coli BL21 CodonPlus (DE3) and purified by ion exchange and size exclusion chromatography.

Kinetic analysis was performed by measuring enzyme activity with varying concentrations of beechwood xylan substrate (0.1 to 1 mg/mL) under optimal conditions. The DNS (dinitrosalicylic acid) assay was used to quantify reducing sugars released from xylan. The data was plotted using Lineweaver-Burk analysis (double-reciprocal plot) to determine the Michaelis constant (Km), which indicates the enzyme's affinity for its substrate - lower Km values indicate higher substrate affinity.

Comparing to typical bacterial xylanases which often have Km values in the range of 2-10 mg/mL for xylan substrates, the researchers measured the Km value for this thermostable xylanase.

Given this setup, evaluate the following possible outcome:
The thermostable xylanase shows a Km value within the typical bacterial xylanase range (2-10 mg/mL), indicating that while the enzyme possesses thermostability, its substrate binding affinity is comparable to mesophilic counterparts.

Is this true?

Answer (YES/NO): YES